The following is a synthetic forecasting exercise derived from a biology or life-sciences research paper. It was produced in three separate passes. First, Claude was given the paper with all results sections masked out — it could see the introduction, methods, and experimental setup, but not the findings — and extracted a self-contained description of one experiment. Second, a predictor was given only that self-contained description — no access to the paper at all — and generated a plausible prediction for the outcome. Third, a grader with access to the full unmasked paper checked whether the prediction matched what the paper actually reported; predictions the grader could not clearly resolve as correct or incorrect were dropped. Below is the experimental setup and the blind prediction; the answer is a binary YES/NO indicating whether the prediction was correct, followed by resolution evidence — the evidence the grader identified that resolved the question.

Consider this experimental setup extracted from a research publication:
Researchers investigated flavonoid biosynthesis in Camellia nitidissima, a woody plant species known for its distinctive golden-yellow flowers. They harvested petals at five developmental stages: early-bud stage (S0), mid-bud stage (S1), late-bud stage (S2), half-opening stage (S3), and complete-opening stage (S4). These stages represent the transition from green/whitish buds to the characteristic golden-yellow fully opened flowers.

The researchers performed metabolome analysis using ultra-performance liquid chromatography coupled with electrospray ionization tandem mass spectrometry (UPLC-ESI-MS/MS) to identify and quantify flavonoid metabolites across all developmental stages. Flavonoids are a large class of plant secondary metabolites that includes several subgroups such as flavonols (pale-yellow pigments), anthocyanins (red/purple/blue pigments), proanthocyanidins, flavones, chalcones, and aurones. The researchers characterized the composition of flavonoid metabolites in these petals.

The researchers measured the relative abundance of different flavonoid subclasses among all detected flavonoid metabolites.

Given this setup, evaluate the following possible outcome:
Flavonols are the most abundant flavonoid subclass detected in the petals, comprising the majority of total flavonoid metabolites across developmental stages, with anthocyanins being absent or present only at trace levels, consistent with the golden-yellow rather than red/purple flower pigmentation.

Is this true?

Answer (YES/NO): NO